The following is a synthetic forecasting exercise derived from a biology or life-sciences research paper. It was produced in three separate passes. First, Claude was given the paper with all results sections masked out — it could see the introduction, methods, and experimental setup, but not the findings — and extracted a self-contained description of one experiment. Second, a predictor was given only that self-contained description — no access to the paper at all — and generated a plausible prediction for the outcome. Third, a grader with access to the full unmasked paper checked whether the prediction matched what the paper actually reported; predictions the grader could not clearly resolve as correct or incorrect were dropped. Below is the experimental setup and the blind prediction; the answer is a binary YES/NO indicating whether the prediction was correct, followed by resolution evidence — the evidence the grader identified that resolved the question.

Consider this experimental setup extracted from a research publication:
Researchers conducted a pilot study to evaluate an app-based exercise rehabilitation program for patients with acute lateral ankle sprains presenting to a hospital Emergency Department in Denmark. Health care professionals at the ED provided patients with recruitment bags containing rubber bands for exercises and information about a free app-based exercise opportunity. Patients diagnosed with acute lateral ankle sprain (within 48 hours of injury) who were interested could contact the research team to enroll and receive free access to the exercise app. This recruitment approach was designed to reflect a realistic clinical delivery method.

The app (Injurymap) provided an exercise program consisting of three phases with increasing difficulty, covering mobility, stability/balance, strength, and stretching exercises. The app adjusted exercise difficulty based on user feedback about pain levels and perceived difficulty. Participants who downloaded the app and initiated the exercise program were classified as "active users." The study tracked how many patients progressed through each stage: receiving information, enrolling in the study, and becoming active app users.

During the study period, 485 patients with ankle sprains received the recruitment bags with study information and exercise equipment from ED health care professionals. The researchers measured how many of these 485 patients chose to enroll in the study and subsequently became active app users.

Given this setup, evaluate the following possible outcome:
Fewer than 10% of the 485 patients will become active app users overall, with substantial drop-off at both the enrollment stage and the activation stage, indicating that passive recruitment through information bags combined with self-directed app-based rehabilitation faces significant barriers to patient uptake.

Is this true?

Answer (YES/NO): NO